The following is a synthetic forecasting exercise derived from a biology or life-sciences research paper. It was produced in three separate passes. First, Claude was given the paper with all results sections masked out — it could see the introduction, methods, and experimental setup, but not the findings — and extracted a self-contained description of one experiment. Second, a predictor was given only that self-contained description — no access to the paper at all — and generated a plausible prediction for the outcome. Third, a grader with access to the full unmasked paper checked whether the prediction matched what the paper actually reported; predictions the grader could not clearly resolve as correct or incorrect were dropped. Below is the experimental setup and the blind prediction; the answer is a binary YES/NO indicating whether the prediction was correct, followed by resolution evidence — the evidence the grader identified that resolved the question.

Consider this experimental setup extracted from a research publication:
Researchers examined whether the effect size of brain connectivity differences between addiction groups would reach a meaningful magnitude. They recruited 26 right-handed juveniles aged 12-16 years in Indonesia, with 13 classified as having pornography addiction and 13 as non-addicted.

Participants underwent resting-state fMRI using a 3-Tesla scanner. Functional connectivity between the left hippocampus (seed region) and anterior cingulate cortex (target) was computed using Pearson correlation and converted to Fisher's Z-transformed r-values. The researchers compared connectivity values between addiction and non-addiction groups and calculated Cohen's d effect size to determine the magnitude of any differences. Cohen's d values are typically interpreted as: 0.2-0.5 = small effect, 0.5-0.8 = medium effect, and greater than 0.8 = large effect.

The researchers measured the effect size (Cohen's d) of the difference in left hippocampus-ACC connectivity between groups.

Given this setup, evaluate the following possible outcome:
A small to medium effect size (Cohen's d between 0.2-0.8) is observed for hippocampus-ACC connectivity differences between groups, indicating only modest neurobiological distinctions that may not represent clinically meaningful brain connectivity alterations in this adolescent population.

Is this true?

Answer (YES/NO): NO